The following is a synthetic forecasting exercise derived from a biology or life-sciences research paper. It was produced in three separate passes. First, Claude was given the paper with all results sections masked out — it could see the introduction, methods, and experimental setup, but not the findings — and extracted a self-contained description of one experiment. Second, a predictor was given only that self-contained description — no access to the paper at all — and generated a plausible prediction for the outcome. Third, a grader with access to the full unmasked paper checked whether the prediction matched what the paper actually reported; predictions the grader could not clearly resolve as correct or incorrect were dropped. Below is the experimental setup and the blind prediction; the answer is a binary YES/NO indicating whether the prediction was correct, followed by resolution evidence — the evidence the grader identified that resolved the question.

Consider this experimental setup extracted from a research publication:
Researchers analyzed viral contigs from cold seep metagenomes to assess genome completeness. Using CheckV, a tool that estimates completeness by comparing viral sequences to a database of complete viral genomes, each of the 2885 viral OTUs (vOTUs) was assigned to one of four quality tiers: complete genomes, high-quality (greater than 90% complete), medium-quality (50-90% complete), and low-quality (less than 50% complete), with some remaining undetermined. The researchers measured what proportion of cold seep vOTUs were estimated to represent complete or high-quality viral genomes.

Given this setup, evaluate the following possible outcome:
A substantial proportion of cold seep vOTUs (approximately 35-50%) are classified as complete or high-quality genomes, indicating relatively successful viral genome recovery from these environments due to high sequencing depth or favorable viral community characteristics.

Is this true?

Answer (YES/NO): NO